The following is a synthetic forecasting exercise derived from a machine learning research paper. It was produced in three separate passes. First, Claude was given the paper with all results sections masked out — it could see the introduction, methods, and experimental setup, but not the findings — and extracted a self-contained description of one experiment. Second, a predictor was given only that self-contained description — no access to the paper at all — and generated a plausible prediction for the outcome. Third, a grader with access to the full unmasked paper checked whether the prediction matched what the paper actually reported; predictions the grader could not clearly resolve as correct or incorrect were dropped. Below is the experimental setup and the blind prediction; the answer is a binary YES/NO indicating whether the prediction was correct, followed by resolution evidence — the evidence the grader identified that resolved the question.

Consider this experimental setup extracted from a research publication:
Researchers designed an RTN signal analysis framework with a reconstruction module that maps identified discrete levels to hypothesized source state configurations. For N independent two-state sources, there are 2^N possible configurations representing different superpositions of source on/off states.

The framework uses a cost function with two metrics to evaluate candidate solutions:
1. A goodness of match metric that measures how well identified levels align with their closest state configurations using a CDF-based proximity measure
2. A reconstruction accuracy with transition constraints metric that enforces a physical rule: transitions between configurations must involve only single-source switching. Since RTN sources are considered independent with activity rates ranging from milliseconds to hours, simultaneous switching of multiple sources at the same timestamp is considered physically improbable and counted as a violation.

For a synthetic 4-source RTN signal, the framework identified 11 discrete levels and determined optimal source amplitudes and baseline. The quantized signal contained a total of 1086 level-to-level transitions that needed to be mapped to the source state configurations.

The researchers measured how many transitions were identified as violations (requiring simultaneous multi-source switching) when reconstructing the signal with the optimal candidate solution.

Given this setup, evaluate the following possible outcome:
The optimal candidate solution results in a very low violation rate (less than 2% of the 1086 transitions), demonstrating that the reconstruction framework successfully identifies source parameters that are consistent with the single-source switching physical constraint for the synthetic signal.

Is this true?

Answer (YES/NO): YES